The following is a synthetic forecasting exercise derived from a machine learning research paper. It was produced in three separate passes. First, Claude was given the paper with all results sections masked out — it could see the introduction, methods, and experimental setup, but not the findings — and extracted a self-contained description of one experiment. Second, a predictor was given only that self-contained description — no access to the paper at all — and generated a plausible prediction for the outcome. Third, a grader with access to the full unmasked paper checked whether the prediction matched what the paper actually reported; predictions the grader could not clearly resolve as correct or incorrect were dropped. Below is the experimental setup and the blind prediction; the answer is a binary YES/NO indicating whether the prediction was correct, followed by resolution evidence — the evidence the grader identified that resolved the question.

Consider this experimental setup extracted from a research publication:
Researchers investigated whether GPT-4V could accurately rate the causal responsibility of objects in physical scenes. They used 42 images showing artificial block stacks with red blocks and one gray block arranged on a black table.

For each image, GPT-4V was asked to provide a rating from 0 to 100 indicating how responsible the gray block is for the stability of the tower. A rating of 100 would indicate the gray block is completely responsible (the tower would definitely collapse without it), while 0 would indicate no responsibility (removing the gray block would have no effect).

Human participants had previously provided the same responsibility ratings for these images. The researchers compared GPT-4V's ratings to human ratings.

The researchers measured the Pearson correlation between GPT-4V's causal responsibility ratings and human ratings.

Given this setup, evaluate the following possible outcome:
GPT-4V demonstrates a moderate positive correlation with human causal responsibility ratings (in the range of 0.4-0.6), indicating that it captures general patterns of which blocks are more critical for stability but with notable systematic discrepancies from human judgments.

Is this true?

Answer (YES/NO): NO